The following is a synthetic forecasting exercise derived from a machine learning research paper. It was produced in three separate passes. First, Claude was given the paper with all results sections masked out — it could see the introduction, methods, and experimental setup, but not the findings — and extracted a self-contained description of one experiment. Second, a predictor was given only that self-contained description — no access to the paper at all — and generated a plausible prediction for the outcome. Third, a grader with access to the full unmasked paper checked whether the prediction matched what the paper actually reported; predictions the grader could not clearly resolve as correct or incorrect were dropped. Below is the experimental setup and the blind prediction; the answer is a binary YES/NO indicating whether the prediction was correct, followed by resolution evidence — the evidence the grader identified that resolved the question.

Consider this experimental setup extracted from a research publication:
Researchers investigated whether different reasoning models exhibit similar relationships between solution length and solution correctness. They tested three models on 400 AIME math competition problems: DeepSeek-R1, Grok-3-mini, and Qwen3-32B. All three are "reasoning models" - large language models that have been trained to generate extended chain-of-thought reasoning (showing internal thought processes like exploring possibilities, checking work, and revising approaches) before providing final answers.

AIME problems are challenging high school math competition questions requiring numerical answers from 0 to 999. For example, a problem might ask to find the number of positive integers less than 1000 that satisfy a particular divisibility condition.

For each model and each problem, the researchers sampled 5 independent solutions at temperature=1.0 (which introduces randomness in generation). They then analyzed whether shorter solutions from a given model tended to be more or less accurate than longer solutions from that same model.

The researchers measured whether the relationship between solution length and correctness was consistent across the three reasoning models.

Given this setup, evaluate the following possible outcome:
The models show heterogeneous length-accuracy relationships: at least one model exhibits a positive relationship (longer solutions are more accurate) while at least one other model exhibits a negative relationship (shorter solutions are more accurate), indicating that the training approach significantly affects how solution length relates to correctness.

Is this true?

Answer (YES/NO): NO